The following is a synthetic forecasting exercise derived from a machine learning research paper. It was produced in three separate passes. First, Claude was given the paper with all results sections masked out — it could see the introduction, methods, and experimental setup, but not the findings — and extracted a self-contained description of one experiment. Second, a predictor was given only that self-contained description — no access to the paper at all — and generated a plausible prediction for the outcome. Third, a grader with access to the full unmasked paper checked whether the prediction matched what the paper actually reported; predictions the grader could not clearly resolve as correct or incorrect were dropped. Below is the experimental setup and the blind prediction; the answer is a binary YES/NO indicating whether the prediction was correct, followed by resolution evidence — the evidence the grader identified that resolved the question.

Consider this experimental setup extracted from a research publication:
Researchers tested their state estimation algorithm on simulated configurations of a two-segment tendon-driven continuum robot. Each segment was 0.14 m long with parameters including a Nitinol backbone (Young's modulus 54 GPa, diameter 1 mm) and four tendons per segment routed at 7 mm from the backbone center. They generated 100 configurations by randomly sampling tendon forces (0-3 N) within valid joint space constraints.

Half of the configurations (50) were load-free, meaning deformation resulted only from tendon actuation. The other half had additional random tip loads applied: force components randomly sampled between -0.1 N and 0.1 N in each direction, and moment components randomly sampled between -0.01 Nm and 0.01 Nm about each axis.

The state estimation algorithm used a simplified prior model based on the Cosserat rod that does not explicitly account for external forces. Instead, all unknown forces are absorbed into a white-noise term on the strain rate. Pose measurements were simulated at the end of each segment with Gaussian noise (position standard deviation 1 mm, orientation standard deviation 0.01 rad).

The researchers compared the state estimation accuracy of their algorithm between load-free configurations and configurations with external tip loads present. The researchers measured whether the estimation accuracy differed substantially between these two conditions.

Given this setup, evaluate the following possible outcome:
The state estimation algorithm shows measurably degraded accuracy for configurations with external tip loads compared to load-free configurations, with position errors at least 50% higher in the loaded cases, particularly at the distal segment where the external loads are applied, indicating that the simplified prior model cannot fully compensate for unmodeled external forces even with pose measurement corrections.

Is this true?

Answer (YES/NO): YES